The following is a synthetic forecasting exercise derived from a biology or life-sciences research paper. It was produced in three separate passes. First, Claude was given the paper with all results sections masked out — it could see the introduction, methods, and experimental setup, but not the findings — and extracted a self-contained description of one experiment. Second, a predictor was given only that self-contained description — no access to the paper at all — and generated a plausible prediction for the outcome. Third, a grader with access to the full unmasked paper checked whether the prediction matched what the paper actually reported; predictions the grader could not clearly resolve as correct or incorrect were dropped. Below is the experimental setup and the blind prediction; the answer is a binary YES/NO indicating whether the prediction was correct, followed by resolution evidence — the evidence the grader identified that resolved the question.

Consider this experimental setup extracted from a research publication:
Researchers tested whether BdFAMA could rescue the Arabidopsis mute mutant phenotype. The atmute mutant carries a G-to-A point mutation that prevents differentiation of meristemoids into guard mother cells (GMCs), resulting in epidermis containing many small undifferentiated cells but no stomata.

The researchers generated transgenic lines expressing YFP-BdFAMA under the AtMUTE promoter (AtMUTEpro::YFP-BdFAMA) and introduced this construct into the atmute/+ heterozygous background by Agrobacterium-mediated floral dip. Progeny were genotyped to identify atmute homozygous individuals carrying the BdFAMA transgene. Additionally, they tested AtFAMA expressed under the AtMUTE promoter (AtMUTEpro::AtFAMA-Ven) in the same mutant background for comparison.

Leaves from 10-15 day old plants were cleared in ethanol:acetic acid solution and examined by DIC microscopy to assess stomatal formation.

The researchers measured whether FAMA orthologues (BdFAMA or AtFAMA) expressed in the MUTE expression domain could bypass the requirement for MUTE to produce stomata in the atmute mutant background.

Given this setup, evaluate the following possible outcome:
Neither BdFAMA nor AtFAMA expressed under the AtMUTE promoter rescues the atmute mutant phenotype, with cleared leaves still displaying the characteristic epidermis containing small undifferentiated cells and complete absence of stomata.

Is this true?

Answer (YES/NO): NO